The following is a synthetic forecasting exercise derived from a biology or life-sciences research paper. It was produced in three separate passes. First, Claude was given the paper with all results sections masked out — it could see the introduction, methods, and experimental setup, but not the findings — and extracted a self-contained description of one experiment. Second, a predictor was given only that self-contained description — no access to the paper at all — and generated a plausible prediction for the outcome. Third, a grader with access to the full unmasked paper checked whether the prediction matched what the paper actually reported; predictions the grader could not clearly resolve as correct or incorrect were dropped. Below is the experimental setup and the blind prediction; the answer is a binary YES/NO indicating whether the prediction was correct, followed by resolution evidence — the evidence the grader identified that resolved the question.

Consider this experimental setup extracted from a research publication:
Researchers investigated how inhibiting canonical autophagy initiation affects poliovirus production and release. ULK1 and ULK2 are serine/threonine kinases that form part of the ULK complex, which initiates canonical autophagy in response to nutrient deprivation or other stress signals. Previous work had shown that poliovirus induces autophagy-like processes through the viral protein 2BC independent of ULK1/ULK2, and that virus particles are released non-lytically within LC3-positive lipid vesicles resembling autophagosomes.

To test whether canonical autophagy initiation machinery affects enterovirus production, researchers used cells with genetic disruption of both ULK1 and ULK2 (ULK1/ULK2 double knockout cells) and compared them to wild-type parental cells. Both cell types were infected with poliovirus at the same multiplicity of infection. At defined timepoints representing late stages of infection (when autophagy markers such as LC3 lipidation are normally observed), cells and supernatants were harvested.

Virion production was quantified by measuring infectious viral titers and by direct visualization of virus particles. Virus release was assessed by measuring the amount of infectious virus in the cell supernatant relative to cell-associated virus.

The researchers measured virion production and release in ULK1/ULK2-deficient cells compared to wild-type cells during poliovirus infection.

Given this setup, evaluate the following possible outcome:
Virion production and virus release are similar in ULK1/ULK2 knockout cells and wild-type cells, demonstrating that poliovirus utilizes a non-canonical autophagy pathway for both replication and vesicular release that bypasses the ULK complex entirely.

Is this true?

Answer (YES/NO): NO